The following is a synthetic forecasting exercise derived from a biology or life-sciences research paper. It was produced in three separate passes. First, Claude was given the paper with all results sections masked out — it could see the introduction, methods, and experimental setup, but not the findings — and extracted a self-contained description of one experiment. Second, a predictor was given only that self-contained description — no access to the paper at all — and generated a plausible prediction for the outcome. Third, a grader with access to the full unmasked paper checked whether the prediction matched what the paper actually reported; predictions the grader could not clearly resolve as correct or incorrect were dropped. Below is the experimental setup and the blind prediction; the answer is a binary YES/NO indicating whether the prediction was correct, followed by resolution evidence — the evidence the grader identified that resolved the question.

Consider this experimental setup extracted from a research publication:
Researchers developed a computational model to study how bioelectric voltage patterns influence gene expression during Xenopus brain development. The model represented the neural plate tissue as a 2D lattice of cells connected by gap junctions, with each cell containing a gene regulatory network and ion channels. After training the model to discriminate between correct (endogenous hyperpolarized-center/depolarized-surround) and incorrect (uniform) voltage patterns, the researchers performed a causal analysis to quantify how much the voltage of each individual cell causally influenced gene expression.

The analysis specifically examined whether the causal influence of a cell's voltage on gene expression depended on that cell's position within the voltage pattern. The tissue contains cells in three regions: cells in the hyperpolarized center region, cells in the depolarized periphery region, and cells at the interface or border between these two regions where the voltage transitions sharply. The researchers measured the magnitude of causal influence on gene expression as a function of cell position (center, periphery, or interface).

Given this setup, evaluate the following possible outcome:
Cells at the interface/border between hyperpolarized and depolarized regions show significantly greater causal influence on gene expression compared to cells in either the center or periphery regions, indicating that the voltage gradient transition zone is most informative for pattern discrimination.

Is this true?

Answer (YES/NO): YES